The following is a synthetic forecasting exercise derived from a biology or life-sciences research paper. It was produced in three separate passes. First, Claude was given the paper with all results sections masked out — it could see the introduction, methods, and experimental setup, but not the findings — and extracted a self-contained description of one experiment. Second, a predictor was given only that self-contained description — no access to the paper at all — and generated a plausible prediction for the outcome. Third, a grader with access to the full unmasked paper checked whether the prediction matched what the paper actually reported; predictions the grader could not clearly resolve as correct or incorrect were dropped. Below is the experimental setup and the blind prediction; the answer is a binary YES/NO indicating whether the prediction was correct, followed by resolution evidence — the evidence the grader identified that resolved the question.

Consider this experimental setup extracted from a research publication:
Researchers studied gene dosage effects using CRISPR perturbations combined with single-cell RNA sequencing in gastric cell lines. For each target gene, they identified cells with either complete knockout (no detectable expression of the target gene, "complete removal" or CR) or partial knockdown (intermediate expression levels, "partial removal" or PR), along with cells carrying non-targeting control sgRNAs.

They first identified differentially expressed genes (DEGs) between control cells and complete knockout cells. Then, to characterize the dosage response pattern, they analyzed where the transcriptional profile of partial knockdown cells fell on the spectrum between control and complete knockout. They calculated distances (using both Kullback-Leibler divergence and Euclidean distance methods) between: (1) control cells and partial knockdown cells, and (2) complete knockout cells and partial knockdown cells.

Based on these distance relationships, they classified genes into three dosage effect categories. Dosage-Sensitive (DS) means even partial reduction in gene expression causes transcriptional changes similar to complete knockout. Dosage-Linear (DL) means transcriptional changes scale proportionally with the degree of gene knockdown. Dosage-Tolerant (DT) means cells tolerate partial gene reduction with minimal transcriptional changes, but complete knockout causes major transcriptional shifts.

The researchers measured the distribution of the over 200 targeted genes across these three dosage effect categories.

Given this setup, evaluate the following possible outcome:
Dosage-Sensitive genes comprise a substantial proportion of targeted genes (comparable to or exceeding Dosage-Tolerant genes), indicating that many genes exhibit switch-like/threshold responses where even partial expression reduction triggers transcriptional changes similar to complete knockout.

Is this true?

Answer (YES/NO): YES